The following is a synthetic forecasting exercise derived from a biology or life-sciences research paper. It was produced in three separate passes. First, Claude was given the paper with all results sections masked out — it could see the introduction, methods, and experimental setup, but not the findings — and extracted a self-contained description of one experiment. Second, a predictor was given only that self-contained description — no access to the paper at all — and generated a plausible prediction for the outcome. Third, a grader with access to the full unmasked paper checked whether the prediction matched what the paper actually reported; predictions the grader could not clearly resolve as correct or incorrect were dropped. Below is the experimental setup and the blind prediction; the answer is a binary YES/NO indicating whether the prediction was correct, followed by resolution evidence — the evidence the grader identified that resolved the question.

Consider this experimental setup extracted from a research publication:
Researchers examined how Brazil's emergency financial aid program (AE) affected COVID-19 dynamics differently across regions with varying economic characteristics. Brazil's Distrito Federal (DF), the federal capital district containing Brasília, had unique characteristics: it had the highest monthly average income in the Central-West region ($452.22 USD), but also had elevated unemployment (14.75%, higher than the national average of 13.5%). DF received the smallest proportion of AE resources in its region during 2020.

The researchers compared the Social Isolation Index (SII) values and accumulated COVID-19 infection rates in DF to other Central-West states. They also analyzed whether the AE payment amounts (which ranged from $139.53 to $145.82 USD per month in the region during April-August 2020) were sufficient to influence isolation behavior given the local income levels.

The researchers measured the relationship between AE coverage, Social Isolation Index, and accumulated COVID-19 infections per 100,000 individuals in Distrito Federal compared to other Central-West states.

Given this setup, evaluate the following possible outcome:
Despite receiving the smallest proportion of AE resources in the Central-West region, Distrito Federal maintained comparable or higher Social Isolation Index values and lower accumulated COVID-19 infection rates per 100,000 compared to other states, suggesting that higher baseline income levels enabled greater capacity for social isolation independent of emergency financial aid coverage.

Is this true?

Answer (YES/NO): NO